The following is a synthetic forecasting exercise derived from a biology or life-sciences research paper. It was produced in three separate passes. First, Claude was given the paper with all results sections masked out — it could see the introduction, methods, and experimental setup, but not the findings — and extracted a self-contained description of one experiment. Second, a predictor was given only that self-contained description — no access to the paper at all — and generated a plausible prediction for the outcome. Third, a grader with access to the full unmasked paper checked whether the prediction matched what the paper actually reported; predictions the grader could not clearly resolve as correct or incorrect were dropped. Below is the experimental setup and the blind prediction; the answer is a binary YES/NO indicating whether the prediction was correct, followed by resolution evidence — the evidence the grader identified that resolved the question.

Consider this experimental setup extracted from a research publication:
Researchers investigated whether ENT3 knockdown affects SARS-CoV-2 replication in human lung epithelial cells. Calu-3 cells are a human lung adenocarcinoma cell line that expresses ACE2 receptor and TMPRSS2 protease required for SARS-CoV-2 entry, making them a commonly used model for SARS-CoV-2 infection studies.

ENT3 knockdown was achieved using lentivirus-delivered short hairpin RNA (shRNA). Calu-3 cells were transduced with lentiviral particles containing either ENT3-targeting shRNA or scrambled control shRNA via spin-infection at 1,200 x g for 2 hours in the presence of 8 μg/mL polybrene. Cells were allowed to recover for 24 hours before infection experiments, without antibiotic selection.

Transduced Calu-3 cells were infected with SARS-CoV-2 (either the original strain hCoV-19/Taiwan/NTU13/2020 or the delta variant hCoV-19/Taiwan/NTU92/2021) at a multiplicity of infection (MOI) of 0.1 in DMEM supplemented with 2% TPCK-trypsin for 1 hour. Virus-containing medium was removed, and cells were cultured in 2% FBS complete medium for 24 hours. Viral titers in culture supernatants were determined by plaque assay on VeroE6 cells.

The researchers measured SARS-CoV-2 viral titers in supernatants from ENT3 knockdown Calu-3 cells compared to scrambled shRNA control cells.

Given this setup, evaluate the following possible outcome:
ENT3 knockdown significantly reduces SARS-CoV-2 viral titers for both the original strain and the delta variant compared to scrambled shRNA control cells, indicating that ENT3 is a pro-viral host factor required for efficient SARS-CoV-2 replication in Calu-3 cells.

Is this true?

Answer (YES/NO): YES